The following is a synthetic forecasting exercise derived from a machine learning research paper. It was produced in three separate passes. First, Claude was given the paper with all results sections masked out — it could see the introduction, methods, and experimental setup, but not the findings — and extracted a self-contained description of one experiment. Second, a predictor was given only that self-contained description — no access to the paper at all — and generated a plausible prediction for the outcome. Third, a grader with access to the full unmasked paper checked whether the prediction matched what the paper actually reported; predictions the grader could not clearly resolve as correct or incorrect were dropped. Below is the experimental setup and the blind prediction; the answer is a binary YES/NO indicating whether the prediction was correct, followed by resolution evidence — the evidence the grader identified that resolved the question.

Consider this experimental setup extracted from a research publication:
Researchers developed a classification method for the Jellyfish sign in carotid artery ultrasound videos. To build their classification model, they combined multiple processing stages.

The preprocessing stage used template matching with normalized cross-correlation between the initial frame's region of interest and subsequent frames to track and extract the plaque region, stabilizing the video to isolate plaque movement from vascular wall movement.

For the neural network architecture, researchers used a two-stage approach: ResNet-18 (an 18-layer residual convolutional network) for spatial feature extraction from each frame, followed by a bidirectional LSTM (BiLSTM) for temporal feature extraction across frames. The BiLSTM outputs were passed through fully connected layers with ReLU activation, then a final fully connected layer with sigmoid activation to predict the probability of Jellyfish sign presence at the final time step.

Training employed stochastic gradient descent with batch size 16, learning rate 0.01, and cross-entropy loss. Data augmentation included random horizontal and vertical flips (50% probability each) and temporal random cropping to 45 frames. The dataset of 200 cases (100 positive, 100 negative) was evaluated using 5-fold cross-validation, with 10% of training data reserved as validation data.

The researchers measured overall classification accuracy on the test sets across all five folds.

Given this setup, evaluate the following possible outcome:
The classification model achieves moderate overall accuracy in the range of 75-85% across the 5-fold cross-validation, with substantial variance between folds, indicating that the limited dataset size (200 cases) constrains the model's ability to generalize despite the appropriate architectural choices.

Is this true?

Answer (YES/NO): NO